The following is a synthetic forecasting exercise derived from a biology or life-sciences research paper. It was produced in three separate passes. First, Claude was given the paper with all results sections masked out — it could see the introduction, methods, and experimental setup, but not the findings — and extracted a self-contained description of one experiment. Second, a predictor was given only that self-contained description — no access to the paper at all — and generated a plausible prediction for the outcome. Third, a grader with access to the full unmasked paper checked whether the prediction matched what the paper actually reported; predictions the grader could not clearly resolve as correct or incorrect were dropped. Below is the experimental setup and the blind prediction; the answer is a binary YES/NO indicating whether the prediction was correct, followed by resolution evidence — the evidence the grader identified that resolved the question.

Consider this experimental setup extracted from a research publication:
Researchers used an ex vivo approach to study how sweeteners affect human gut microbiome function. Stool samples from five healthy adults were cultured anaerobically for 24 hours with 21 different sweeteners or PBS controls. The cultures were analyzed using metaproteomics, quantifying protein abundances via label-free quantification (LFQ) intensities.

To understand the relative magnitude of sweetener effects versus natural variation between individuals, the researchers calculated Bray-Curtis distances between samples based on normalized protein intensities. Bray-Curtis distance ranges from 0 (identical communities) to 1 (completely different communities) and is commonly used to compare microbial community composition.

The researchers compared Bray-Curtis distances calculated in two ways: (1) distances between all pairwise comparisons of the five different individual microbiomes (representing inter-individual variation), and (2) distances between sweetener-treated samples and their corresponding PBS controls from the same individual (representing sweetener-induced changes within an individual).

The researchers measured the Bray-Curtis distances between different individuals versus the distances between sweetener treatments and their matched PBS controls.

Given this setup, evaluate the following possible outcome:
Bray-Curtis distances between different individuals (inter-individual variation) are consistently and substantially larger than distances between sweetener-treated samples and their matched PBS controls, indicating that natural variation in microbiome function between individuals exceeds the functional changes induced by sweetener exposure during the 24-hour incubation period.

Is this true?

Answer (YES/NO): YES